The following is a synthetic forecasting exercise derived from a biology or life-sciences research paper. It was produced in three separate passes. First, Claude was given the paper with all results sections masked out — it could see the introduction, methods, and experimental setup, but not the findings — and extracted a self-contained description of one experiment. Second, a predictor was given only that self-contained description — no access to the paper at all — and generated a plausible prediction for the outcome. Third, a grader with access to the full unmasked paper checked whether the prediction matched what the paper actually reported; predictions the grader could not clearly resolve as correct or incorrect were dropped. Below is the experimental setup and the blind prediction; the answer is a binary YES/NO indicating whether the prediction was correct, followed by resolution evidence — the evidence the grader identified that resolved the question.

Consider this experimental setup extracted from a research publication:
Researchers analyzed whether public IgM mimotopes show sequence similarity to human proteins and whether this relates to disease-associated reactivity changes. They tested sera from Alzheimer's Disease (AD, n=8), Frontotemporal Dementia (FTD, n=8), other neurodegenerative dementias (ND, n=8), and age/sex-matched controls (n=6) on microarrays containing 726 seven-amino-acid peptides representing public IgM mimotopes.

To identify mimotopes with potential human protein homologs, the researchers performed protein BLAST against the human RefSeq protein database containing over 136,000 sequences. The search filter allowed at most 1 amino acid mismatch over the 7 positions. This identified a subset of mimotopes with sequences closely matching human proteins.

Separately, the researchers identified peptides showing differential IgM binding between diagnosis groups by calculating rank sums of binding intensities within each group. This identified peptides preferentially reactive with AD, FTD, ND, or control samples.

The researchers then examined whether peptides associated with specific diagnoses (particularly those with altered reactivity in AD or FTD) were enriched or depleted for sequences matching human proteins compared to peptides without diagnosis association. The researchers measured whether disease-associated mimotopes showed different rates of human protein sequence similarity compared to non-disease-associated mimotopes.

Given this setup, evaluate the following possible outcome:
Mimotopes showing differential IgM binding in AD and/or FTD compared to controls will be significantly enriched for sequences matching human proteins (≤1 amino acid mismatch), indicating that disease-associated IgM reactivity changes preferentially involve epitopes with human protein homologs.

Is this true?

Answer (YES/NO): NO